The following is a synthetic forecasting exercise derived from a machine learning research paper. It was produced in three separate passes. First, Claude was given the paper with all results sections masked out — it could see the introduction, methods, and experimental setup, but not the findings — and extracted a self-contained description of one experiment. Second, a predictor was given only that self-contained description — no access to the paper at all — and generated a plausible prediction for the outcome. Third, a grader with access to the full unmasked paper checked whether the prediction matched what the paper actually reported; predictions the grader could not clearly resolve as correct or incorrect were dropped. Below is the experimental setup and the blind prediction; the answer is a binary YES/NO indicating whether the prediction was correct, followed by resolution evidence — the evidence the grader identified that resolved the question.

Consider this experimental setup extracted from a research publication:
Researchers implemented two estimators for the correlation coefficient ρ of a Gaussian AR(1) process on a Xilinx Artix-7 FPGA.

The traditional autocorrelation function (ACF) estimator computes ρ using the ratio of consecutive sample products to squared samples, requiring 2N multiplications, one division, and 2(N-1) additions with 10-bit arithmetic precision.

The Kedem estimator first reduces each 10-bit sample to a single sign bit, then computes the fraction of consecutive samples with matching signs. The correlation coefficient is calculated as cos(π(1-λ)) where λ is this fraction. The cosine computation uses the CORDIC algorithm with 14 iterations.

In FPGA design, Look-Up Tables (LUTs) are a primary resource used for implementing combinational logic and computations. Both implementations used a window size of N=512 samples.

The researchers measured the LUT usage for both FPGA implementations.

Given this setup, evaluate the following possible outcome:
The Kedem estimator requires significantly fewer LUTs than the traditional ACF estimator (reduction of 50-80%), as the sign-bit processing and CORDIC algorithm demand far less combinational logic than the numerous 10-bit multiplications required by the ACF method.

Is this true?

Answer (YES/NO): YES